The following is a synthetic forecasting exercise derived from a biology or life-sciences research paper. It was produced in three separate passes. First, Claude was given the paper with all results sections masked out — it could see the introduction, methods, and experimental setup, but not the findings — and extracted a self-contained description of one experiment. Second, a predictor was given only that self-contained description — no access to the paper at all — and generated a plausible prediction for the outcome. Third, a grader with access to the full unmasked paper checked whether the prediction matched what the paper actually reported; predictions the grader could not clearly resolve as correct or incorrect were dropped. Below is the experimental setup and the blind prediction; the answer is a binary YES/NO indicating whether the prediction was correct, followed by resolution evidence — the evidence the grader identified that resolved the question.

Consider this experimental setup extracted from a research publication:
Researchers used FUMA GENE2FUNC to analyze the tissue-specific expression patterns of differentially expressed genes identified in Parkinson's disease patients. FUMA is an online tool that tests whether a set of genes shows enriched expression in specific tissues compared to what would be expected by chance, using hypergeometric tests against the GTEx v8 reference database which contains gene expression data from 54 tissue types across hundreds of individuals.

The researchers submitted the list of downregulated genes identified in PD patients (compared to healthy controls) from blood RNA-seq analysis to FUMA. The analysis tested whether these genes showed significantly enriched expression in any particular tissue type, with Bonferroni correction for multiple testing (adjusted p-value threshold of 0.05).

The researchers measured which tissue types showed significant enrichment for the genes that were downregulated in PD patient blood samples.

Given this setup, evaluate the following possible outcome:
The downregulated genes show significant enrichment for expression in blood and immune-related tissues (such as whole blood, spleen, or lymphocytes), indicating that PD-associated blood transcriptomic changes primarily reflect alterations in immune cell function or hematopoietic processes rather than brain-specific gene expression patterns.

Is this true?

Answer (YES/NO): NO